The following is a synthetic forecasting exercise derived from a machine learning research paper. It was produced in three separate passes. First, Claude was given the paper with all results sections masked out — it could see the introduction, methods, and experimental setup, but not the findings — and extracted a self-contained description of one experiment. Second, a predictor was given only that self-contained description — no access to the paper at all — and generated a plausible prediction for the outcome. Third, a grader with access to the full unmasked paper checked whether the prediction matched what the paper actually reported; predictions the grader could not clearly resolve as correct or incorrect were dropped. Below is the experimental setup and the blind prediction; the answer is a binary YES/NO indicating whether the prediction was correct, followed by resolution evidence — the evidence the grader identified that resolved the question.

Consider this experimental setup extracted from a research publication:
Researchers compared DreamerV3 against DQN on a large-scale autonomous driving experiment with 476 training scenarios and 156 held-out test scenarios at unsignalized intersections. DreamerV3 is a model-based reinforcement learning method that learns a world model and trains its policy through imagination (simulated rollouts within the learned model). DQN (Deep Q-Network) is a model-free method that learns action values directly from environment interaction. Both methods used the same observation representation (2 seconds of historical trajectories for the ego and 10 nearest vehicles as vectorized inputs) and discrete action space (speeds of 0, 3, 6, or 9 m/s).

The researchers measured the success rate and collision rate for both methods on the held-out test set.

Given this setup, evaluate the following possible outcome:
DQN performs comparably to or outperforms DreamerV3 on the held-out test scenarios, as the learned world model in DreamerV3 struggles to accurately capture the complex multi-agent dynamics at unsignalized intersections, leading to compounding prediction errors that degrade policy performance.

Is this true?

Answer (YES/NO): NO